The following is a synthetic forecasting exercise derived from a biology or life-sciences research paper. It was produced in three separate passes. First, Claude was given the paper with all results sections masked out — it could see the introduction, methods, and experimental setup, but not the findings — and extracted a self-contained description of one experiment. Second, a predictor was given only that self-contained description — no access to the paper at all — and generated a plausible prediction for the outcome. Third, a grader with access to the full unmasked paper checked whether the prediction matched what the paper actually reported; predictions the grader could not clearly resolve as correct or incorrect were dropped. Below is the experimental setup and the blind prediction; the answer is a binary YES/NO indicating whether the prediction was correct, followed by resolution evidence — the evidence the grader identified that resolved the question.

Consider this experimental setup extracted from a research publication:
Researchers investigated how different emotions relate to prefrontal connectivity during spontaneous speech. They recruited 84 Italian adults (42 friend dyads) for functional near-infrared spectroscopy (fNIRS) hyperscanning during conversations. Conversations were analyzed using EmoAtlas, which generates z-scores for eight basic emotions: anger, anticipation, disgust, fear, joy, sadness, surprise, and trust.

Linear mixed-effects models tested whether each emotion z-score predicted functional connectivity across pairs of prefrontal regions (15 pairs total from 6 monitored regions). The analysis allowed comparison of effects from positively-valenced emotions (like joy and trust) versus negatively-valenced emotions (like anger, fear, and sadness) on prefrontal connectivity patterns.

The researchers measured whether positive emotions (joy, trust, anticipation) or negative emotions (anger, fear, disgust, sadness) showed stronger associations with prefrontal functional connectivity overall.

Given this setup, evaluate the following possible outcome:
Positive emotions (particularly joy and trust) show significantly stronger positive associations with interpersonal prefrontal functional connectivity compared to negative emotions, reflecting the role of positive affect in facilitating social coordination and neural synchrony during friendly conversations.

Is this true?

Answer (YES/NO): NO